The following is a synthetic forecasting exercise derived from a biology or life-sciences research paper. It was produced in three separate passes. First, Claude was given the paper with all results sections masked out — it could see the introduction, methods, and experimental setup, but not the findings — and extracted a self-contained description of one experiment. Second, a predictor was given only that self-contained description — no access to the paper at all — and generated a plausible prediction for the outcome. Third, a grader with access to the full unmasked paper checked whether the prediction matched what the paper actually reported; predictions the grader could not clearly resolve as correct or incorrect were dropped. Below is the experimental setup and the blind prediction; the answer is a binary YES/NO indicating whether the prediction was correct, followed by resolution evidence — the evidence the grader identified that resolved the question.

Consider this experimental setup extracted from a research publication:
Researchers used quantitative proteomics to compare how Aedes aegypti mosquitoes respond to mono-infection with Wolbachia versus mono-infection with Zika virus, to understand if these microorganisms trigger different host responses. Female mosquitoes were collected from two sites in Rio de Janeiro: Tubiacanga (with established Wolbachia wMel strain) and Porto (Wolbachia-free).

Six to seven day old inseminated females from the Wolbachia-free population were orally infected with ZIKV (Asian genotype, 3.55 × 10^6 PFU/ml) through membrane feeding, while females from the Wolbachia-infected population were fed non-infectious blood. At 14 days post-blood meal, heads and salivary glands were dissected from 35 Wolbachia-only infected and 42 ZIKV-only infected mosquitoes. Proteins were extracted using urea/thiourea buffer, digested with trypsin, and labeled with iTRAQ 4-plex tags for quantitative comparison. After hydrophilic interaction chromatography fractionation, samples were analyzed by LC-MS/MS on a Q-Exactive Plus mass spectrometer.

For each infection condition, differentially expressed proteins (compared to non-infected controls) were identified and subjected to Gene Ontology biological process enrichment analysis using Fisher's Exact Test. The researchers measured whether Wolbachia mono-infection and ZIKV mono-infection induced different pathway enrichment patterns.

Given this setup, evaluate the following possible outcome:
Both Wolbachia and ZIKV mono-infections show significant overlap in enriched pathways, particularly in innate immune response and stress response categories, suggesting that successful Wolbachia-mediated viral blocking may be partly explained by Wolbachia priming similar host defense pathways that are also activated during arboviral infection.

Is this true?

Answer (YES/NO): NO